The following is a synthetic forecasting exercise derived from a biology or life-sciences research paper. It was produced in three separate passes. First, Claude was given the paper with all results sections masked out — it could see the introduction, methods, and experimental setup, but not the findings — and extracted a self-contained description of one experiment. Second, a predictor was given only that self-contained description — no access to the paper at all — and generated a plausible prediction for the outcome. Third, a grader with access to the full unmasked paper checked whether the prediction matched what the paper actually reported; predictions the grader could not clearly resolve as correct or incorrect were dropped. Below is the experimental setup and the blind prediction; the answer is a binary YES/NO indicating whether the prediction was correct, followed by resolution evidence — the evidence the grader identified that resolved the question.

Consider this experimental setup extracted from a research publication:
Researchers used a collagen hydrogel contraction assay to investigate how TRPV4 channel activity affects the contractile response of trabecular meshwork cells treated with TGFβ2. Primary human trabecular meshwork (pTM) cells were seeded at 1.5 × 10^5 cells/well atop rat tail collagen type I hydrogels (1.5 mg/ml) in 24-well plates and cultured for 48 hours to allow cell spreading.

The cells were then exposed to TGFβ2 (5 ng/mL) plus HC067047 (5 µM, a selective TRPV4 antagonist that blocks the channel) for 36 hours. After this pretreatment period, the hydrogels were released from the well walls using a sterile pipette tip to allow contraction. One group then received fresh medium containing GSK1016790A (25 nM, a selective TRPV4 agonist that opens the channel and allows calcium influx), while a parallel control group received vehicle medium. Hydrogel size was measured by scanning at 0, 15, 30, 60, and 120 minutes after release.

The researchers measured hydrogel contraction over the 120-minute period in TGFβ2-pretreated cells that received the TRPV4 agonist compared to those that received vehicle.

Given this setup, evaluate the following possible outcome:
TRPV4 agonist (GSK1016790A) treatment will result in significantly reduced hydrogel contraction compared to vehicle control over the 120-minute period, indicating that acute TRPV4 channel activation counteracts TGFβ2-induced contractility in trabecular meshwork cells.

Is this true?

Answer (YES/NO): NO